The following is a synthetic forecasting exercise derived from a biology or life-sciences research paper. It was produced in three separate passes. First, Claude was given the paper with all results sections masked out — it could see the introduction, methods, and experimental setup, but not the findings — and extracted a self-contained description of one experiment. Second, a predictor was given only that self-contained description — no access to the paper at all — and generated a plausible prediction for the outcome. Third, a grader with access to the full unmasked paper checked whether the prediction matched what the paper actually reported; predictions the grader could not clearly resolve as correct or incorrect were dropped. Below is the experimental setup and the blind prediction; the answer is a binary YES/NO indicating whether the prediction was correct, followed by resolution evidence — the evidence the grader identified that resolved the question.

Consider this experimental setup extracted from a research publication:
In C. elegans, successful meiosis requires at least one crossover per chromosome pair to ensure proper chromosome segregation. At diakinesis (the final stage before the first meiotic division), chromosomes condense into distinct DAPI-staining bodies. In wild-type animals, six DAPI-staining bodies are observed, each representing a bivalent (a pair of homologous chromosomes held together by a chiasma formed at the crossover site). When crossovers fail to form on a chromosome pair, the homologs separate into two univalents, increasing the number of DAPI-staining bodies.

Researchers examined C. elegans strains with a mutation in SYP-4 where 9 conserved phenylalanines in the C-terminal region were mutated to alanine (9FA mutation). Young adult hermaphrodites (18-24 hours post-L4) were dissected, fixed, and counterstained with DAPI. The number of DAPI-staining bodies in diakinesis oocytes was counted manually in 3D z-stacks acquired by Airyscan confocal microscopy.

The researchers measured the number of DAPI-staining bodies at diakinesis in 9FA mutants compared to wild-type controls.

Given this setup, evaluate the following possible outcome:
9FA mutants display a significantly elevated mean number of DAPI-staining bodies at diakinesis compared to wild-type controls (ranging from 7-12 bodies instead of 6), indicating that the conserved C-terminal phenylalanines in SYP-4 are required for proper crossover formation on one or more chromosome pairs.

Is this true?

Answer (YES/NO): YES